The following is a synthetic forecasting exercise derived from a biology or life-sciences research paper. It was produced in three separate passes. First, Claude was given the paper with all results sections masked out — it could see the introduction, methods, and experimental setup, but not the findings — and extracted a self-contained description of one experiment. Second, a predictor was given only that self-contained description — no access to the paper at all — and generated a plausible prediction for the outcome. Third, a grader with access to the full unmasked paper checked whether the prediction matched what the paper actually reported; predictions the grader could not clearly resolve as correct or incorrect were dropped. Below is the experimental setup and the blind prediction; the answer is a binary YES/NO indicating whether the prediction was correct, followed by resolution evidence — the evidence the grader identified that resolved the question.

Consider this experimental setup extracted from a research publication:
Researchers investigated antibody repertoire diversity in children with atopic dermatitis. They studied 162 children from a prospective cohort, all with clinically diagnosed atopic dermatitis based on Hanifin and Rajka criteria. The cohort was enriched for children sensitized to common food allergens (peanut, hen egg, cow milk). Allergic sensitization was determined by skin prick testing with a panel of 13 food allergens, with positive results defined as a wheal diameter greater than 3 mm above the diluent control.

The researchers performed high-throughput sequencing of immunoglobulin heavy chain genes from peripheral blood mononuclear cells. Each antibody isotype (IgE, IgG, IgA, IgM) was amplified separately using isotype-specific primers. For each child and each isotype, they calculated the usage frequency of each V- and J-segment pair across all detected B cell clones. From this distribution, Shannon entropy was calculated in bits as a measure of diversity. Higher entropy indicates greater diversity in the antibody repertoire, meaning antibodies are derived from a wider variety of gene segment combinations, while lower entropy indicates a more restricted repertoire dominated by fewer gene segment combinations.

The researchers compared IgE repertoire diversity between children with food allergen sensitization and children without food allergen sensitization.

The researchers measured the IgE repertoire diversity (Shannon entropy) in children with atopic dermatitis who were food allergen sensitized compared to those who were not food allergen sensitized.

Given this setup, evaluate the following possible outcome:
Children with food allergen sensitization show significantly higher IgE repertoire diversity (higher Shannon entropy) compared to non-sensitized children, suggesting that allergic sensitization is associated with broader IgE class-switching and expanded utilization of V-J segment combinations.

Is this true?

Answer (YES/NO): YES